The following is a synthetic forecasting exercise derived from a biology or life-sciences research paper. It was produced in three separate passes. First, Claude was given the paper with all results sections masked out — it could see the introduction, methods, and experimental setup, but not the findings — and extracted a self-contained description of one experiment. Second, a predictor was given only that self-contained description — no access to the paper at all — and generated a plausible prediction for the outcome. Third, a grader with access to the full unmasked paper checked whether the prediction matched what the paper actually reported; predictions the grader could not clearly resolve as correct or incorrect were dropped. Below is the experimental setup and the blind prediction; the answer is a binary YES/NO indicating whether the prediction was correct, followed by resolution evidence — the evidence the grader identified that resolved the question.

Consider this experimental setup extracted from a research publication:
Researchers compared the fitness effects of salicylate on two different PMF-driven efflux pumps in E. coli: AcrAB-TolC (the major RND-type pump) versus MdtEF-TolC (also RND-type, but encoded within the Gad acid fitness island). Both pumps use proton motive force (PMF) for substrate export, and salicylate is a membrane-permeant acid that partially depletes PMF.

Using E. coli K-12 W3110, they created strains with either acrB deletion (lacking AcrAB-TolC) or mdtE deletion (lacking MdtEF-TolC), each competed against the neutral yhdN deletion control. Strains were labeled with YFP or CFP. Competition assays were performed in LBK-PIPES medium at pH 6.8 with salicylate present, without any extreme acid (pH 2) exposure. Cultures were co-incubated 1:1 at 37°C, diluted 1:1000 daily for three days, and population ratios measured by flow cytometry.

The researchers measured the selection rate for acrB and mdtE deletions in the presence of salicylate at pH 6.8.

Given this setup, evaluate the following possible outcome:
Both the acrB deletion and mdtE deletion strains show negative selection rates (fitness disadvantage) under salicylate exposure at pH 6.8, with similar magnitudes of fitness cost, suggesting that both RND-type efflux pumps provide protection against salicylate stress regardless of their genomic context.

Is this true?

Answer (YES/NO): NO